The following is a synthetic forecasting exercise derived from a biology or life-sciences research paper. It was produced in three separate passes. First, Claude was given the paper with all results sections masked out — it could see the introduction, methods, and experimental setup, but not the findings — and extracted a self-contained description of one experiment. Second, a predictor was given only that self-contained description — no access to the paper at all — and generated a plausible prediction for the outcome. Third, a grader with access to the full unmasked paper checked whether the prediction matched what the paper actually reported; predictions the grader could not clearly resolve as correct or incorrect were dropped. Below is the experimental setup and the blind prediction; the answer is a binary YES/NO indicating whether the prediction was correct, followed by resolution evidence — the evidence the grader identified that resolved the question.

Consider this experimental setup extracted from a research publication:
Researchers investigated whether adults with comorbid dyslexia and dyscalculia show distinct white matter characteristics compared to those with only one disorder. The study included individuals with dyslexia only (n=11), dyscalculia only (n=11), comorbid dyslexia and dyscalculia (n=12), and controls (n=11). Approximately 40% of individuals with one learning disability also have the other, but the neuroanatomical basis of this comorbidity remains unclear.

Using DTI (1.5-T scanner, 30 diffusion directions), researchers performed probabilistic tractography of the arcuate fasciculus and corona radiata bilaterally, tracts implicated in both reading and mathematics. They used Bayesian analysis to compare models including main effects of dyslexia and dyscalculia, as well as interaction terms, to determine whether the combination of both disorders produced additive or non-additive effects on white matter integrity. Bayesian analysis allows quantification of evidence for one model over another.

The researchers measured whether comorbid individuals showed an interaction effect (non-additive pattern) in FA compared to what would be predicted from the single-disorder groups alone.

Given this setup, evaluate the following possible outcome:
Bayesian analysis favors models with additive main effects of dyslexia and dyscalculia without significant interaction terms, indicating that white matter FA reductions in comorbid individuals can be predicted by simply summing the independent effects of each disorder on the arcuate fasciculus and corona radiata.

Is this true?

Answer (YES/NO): NO